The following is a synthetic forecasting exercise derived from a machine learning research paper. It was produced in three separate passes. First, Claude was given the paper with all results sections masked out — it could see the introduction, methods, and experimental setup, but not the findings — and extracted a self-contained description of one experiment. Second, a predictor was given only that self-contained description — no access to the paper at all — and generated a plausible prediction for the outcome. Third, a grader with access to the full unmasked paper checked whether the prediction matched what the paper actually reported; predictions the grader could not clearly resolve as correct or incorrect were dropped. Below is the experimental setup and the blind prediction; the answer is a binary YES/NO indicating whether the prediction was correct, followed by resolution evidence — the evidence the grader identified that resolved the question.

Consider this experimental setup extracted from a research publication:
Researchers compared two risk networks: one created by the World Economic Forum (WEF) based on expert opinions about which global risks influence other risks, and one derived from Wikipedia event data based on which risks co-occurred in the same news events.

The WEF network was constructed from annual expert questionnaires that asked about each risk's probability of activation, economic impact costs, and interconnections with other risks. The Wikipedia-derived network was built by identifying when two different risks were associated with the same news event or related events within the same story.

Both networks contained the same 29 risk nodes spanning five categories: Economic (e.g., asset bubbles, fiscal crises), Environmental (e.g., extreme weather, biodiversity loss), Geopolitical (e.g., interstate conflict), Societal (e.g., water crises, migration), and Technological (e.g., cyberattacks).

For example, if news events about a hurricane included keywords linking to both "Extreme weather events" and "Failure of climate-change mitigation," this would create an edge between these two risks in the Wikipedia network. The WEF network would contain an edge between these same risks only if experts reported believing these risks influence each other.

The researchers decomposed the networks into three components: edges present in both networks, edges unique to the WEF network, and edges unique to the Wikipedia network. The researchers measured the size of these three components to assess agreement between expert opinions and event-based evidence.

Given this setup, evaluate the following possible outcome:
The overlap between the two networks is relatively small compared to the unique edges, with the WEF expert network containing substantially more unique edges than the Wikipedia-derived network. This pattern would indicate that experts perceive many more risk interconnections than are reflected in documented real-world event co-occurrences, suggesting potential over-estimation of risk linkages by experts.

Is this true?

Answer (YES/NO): NO